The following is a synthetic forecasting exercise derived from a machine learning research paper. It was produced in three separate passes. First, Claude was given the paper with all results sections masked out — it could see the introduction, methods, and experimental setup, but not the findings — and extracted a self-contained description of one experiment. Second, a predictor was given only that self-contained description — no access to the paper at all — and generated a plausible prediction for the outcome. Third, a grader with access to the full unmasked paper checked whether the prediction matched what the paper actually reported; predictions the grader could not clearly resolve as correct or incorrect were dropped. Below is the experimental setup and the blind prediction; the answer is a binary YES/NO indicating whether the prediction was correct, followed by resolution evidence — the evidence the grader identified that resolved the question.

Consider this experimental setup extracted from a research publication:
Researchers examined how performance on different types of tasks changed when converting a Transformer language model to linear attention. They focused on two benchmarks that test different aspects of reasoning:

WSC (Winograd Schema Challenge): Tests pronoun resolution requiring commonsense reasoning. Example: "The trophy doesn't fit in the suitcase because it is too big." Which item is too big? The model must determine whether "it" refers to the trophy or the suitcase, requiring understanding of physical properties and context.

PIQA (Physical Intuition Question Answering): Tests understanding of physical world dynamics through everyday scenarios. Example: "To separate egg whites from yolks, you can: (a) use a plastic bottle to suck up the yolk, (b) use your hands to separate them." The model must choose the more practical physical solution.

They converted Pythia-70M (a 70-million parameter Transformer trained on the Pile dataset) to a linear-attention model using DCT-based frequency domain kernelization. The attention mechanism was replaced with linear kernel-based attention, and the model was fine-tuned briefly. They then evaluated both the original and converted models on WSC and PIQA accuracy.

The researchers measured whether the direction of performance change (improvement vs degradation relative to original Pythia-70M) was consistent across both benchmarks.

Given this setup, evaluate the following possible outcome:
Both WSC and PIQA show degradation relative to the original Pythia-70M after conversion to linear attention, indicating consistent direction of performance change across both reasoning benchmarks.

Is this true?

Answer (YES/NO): NO